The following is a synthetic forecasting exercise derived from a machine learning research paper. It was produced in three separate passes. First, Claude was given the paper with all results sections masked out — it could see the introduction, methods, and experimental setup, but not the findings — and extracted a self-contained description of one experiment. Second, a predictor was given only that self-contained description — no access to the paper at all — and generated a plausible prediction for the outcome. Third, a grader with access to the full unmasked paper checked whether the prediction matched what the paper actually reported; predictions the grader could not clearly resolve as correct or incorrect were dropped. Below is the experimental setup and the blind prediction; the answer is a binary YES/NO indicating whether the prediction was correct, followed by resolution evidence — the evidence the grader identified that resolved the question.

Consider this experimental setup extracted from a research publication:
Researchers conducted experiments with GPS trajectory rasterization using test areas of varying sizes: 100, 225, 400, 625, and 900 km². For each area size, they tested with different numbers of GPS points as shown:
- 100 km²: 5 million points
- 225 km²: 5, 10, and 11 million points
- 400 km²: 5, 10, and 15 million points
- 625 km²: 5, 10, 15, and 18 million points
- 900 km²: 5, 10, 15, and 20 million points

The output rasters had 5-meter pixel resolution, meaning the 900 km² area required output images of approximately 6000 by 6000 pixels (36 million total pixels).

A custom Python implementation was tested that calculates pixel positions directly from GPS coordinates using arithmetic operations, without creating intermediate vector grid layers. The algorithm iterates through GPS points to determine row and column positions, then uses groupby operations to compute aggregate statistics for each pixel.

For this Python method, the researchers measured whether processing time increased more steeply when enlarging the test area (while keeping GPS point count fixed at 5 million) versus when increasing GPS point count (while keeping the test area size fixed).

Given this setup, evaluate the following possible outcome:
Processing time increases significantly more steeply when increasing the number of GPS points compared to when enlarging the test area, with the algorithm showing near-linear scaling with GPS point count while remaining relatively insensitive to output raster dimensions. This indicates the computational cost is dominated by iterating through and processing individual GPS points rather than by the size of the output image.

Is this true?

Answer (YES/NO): YES